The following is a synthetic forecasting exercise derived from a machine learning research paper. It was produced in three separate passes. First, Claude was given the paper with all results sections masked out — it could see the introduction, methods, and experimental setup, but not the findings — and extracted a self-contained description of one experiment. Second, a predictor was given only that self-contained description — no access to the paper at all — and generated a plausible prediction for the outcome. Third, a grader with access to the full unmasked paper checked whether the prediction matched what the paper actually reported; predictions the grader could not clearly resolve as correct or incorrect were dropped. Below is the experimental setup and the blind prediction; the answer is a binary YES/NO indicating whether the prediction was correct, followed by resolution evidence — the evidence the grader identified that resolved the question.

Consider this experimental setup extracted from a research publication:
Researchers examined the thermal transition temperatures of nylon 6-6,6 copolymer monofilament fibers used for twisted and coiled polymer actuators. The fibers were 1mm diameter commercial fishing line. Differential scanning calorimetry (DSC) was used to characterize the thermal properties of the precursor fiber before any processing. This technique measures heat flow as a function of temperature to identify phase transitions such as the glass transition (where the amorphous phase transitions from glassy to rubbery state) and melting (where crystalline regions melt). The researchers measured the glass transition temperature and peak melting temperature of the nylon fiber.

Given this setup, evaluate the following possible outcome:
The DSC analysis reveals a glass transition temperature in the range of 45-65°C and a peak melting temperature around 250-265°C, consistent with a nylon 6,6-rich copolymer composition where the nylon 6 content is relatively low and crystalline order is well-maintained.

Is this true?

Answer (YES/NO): NO